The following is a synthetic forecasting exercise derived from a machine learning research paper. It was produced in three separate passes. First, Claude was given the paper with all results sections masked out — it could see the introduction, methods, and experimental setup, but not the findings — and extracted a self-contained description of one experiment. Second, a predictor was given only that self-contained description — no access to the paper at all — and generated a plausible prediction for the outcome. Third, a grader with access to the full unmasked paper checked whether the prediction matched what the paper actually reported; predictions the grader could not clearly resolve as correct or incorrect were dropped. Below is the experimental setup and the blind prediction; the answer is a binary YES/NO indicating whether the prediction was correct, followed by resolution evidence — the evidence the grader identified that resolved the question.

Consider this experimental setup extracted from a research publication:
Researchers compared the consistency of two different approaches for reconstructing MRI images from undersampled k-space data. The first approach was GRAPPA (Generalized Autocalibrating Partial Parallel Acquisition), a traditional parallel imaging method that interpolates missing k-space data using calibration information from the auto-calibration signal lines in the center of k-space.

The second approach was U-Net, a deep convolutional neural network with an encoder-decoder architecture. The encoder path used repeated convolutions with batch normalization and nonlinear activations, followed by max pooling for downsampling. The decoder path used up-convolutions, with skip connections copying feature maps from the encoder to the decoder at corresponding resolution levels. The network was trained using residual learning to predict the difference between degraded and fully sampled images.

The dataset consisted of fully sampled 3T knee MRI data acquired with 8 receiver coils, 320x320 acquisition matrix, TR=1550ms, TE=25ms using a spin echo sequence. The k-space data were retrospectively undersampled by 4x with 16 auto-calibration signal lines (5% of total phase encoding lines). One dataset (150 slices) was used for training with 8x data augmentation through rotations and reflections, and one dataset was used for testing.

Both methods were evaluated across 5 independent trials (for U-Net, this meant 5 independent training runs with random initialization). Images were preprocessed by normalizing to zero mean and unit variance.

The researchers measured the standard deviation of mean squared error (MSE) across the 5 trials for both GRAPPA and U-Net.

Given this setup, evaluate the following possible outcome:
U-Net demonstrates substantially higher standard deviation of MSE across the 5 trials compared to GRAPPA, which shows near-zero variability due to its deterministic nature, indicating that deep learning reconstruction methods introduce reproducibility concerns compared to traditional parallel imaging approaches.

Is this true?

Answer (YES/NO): NO